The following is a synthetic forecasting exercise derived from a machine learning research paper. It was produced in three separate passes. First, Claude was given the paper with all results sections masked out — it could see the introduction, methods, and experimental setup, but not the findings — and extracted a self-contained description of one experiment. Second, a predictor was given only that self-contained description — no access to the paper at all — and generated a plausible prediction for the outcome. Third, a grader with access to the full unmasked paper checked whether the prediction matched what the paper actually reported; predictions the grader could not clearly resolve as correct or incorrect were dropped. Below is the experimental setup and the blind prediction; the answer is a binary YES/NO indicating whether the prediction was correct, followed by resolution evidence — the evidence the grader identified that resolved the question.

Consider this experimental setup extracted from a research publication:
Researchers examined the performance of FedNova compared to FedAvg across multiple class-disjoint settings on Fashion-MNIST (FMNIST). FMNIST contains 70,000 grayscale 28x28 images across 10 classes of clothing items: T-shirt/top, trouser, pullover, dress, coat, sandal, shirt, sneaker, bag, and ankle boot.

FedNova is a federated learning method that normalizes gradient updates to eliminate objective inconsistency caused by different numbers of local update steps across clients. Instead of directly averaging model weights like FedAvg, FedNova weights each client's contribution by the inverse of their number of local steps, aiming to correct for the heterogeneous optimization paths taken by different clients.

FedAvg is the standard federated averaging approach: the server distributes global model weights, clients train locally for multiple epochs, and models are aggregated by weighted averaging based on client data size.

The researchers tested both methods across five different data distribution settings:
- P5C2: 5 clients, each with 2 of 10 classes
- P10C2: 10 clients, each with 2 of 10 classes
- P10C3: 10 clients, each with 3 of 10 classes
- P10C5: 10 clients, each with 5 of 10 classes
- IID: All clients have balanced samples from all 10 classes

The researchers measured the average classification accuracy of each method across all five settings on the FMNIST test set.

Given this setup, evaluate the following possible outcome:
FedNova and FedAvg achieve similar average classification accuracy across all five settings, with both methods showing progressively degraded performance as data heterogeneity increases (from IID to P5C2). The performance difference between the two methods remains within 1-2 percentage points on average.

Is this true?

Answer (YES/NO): NO